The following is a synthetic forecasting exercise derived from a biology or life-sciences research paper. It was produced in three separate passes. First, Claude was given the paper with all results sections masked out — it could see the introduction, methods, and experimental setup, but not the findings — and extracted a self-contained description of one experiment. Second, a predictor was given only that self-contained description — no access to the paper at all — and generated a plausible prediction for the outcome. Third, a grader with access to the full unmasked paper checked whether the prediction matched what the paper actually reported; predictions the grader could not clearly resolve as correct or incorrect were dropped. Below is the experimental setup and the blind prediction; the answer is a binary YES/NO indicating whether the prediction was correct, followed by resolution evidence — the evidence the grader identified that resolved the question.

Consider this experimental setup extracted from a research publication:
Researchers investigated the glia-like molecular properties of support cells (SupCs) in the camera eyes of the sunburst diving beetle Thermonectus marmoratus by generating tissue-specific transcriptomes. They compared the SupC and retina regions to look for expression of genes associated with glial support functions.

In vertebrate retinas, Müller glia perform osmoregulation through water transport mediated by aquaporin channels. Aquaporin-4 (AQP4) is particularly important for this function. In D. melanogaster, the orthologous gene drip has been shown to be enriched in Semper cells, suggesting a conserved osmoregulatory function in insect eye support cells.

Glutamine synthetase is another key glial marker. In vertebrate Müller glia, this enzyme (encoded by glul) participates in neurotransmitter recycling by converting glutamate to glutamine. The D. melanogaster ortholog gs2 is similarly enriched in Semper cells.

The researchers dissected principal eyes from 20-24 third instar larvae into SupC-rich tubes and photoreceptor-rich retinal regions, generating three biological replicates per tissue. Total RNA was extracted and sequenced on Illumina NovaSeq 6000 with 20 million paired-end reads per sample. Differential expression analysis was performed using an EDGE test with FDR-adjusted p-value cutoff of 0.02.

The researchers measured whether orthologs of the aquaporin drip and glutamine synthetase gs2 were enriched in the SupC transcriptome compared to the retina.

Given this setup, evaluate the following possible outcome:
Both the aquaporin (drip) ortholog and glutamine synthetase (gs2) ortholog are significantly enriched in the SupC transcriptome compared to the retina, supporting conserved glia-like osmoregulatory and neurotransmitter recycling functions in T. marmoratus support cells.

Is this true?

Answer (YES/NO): NO